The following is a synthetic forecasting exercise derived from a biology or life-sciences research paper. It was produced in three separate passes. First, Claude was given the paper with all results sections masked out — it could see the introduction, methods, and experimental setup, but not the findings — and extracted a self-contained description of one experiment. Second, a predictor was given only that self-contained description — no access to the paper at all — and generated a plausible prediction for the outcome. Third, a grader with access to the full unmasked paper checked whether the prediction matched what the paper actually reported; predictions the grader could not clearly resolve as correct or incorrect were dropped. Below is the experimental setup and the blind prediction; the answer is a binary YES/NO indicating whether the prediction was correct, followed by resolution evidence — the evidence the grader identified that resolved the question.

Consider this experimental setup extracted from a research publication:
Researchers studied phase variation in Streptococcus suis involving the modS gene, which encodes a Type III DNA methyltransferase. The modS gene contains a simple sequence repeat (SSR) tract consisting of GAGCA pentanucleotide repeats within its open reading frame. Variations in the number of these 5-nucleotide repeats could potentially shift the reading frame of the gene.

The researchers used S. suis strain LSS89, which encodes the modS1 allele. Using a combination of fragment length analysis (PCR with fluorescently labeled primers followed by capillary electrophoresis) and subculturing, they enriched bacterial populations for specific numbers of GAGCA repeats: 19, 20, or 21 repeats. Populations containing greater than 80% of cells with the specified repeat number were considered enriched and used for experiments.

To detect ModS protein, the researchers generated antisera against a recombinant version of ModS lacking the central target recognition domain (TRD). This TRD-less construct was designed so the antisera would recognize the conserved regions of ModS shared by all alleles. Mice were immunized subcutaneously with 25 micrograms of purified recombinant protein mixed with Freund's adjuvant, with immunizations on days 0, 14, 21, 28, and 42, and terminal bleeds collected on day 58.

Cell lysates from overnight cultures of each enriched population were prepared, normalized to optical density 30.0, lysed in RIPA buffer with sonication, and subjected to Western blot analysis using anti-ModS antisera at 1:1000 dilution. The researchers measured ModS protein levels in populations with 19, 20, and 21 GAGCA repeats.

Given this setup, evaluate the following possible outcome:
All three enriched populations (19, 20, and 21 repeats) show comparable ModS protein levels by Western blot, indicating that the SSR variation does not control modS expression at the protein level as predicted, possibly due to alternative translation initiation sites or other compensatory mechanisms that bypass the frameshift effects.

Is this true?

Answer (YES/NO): NO